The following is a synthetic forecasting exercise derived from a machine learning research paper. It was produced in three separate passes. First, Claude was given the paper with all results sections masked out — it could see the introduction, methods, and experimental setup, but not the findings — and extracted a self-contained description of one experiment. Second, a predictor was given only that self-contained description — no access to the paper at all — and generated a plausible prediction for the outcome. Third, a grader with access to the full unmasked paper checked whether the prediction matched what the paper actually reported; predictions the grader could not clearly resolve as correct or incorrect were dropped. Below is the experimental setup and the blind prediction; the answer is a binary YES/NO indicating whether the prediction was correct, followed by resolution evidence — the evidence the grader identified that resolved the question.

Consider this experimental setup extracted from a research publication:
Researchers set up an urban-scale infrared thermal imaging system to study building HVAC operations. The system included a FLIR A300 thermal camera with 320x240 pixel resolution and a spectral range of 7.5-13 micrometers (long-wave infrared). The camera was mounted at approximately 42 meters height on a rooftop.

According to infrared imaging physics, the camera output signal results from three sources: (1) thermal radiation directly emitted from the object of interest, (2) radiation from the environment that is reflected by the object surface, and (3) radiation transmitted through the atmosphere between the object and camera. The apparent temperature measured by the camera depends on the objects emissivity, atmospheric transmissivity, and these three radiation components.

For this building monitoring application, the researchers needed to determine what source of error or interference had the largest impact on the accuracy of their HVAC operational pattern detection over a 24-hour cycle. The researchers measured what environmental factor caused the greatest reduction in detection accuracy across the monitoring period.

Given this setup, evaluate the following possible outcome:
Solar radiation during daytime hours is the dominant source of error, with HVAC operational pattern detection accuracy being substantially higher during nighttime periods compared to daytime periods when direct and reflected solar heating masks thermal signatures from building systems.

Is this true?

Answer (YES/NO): YES